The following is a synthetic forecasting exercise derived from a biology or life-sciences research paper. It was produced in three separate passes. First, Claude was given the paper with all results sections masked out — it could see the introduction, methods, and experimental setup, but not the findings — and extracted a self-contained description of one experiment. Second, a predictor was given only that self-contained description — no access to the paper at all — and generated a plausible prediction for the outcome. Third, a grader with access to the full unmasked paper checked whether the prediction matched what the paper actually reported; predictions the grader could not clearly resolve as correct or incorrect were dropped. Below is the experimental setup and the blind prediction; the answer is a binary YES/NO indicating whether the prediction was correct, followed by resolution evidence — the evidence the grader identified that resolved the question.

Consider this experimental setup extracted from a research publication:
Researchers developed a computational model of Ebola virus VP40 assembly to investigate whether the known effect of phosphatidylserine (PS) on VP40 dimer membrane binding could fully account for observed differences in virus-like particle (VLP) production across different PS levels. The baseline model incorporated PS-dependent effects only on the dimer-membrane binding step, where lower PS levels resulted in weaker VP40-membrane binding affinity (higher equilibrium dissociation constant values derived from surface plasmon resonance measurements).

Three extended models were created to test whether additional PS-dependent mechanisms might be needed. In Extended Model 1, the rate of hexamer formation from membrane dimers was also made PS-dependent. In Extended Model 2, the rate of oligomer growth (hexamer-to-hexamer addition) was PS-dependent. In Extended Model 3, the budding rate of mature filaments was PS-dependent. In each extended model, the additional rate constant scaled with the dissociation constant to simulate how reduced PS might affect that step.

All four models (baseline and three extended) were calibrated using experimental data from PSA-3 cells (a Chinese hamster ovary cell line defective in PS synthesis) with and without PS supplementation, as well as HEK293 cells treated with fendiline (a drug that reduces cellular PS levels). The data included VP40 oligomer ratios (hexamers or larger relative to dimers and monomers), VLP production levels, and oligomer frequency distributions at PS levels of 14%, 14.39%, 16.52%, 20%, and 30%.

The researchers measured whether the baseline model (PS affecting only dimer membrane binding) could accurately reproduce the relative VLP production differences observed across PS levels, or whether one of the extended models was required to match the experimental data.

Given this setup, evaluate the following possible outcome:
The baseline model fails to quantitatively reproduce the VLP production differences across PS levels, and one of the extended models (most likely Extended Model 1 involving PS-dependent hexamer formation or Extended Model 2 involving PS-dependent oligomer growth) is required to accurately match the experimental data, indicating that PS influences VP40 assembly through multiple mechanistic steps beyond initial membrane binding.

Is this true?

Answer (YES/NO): NO